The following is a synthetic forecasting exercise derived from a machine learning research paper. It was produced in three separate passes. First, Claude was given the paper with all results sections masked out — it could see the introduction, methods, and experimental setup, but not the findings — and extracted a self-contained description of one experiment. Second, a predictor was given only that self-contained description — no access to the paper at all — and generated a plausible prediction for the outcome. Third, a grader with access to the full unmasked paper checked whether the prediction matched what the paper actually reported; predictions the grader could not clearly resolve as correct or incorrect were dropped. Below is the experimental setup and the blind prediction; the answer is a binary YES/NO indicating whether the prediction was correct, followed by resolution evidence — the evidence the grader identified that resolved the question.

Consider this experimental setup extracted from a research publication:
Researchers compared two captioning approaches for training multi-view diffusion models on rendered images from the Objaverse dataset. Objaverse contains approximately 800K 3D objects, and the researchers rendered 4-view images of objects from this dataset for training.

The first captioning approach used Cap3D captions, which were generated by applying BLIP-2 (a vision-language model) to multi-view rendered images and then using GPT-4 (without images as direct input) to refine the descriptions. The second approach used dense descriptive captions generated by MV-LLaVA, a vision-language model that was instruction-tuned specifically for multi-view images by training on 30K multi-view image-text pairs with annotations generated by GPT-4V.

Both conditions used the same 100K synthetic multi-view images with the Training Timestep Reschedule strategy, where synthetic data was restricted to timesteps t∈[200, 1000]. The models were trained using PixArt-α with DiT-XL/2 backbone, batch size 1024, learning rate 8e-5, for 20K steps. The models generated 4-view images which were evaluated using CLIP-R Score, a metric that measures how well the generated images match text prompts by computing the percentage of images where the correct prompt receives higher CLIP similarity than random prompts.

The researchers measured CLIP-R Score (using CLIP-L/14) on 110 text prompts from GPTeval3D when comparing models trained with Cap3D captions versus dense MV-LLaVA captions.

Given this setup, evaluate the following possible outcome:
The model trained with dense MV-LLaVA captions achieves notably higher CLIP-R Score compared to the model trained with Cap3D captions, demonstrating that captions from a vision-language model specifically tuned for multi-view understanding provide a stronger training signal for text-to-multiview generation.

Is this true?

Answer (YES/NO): YES